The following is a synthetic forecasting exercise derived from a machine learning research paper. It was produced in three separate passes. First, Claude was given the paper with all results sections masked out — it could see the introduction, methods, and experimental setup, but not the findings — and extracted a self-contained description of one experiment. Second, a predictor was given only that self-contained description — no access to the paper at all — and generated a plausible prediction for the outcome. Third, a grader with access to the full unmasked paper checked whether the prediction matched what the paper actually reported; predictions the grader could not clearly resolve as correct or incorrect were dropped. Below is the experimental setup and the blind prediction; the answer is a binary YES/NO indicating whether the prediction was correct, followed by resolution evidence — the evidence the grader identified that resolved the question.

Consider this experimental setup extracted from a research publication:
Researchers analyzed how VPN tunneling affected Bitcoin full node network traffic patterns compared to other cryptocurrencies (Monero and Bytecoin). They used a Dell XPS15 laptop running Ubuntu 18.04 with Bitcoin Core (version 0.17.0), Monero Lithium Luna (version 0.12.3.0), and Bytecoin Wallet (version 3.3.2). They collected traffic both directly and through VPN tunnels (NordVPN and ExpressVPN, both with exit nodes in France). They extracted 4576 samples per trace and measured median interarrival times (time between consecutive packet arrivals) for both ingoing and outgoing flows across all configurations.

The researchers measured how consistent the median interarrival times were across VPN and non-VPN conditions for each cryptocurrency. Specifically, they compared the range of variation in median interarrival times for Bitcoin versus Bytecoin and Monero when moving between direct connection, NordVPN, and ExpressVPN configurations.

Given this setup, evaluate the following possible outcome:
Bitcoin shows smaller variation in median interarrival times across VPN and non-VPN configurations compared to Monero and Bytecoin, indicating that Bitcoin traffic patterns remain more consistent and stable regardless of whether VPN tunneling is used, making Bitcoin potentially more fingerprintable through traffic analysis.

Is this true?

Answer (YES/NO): YES